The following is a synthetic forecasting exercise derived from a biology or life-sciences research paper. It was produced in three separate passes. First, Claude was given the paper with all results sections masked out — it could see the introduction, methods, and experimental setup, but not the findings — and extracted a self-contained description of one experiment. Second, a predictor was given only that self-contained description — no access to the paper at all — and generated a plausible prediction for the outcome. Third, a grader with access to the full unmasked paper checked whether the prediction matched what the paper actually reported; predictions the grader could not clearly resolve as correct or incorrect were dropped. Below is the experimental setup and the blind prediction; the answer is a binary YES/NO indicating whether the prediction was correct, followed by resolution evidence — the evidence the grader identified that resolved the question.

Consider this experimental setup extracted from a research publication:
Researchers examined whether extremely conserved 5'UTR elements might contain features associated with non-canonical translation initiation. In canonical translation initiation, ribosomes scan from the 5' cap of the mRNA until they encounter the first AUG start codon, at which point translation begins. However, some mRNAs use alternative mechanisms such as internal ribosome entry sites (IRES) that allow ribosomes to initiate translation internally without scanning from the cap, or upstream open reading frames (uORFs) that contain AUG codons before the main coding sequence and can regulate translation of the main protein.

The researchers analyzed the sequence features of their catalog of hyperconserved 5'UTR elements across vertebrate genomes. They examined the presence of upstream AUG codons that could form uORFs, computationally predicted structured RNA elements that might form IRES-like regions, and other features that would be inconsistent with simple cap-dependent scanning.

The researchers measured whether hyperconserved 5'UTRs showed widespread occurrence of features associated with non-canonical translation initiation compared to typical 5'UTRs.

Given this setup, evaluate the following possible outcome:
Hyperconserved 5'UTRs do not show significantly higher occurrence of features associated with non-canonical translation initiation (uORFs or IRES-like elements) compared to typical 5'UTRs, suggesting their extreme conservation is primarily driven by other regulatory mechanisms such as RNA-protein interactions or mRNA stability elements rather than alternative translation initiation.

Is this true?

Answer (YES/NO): NO